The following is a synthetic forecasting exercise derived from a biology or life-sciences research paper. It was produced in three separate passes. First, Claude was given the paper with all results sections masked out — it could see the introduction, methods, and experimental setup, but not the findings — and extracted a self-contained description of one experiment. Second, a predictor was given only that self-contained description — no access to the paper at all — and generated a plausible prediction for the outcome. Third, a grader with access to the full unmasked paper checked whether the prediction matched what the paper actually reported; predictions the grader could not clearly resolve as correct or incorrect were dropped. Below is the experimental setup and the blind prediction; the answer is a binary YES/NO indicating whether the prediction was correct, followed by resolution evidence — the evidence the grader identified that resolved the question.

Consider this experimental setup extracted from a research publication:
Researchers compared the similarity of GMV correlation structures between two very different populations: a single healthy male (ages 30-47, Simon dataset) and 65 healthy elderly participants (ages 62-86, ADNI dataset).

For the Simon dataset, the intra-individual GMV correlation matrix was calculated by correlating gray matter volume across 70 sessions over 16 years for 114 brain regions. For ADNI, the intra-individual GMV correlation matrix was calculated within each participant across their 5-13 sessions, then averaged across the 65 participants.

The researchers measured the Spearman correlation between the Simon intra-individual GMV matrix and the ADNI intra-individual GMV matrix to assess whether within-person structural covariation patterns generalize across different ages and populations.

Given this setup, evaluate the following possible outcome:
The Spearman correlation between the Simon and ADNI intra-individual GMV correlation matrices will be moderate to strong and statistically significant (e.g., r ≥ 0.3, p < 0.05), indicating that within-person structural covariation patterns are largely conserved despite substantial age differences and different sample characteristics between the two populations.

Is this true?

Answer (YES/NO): YES